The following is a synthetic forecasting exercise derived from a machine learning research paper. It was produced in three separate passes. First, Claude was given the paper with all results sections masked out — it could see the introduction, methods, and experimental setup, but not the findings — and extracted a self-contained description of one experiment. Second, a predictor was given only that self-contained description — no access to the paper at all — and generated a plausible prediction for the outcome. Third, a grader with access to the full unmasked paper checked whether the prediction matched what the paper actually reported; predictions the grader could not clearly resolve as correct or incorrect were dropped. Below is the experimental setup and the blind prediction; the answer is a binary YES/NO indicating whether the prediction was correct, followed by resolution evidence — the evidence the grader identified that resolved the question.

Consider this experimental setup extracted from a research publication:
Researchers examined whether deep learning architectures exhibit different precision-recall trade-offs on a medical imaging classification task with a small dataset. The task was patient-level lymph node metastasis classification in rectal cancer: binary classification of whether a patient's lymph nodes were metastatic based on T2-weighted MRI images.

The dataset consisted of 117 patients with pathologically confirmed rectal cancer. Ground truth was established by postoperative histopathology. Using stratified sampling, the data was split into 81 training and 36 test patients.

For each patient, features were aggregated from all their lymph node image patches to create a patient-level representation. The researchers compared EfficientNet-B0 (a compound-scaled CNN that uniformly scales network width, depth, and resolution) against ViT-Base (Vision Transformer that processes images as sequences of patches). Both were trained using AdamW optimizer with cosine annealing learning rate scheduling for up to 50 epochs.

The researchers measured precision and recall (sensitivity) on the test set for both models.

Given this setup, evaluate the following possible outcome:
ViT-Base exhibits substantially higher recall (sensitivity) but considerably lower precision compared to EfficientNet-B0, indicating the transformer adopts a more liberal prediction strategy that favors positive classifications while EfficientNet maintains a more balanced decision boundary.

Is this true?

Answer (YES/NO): YES